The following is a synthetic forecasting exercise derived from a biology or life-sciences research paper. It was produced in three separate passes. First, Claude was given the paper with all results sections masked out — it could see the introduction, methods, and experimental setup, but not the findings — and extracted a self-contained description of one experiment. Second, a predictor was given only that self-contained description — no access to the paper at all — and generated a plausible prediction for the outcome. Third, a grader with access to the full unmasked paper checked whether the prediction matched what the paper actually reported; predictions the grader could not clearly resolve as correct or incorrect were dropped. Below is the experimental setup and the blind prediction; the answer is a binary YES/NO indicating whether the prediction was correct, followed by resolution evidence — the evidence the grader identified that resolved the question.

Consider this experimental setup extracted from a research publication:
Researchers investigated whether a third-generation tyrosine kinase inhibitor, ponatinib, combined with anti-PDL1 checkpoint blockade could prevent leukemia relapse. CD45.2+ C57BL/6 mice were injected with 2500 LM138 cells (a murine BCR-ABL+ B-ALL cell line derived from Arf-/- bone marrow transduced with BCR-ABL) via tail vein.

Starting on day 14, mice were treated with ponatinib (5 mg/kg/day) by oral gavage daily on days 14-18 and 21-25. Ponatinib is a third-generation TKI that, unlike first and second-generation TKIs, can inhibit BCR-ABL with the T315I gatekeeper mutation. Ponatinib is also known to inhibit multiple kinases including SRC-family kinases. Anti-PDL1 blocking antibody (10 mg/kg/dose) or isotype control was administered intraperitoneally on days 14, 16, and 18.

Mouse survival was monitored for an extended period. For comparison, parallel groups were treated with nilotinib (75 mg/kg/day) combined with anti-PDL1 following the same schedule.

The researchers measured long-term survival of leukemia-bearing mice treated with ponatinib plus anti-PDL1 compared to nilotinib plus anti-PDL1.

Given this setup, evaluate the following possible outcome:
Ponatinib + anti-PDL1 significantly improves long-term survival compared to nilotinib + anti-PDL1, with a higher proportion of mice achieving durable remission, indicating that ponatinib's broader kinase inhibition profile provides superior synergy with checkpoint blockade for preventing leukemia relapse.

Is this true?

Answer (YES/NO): NO